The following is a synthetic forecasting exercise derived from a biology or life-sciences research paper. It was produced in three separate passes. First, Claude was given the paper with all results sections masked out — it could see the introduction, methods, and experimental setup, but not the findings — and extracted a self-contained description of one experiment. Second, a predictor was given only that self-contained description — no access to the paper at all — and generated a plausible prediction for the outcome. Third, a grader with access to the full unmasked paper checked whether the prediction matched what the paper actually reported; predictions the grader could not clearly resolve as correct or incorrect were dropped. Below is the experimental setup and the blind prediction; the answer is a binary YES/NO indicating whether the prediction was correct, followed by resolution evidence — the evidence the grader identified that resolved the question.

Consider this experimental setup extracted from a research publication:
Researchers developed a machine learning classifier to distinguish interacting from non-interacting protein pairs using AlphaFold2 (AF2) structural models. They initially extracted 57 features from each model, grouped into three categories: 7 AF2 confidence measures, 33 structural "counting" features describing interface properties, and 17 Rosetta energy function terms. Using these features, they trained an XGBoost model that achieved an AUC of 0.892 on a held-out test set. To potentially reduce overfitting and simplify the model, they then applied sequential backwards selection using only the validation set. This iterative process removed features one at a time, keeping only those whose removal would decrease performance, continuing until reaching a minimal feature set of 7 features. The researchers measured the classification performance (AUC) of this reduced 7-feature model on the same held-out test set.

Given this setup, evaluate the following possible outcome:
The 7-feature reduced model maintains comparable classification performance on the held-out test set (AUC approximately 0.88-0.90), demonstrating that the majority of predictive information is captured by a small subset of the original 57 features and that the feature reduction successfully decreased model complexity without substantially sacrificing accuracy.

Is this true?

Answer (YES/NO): YES